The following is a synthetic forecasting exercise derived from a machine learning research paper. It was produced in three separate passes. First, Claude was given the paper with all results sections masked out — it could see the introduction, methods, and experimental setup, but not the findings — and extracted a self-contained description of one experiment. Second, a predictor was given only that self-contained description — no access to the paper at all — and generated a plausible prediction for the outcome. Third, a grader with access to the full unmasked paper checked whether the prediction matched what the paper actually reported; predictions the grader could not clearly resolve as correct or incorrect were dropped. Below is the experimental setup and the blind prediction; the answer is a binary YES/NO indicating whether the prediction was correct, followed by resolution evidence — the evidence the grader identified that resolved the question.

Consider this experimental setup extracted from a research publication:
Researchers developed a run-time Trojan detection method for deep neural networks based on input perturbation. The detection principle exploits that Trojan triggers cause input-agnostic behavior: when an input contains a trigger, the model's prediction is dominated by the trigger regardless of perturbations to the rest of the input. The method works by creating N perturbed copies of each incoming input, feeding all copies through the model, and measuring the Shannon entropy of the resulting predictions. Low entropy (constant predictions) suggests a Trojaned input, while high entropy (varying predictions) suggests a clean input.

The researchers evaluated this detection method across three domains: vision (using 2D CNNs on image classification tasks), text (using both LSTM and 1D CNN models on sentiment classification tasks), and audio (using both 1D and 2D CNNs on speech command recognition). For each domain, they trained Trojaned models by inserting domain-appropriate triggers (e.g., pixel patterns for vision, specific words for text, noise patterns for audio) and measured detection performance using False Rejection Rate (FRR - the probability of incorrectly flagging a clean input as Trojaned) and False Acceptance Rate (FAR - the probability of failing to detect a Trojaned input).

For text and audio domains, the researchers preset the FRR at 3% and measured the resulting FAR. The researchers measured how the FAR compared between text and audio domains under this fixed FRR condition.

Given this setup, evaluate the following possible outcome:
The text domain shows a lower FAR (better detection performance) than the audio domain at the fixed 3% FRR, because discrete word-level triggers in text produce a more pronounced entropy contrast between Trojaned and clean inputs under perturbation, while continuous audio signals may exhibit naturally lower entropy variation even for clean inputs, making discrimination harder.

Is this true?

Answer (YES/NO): YES